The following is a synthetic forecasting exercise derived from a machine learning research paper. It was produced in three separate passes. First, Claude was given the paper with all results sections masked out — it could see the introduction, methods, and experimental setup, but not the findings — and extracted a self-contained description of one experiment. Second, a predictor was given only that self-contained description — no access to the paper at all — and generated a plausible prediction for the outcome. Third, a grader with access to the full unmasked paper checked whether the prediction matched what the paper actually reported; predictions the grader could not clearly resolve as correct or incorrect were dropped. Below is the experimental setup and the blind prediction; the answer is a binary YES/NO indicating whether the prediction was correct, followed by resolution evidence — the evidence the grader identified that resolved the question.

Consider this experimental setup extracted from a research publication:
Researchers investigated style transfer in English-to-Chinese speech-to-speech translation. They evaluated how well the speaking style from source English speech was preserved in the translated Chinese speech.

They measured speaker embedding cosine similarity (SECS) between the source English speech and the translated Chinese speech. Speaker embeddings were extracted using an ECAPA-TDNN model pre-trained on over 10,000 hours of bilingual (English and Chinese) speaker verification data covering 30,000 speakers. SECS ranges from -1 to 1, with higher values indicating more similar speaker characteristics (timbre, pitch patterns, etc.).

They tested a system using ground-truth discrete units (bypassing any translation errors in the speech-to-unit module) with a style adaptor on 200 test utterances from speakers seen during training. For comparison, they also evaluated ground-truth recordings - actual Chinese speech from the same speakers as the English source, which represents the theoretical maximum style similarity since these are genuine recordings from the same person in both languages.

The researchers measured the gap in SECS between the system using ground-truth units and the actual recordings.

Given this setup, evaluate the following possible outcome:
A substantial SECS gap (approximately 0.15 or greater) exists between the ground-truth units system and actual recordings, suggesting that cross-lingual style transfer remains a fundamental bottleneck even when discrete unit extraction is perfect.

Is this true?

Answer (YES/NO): NO